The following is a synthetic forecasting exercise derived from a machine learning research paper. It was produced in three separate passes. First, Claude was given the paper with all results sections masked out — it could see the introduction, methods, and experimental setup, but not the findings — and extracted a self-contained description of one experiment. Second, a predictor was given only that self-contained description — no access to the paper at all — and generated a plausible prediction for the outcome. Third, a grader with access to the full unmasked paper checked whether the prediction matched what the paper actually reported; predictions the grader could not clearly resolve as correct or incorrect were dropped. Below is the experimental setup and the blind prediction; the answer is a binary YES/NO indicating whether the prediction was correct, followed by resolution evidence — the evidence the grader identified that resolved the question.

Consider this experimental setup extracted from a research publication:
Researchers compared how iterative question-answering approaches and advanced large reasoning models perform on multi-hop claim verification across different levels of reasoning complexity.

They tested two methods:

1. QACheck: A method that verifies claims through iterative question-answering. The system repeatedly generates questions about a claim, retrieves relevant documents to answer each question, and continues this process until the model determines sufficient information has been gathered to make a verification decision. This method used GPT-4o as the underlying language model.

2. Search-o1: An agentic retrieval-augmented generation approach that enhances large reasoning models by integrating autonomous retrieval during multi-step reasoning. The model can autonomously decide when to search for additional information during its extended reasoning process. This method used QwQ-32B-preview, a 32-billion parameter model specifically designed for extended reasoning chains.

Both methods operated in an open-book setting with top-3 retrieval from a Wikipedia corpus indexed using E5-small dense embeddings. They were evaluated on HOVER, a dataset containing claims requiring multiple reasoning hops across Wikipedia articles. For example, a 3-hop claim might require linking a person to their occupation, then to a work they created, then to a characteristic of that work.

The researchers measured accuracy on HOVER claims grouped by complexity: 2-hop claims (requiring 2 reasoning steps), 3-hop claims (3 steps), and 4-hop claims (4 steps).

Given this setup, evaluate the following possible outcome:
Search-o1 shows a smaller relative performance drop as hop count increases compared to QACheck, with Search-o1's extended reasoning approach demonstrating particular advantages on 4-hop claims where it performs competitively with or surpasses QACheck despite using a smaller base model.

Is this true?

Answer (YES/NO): NO